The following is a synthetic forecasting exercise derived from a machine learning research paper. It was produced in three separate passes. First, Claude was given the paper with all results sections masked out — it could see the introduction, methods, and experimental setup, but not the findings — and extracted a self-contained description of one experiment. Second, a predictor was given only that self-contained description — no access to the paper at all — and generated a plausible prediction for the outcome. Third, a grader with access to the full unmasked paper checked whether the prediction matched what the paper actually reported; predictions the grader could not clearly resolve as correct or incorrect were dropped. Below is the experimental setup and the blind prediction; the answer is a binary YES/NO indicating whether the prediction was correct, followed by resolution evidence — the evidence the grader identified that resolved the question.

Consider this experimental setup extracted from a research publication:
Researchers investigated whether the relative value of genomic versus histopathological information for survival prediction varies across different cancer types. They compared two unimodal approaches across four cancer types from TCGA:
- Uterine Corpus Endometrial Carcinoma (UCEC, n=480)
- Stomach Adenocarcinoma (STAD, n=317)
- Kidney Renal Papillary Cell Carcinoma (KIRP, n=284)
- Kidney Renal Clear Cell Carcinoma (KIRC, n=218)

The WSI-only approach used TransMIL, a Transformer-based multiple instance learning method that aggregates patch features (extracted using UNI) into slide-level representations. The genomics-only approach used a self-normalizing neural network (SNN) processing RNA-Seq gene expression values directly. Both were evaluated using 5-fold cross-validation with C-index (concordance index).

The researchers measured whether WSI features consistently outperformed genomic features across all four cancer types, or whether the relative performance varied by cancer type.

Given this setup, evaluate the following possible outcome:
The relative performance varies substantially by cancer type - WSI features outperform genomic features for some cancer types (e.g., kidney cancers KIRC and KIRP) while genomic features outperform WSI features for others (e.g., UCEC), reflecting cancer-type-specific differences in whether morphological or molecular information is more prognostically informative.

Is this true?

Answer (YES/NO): NO